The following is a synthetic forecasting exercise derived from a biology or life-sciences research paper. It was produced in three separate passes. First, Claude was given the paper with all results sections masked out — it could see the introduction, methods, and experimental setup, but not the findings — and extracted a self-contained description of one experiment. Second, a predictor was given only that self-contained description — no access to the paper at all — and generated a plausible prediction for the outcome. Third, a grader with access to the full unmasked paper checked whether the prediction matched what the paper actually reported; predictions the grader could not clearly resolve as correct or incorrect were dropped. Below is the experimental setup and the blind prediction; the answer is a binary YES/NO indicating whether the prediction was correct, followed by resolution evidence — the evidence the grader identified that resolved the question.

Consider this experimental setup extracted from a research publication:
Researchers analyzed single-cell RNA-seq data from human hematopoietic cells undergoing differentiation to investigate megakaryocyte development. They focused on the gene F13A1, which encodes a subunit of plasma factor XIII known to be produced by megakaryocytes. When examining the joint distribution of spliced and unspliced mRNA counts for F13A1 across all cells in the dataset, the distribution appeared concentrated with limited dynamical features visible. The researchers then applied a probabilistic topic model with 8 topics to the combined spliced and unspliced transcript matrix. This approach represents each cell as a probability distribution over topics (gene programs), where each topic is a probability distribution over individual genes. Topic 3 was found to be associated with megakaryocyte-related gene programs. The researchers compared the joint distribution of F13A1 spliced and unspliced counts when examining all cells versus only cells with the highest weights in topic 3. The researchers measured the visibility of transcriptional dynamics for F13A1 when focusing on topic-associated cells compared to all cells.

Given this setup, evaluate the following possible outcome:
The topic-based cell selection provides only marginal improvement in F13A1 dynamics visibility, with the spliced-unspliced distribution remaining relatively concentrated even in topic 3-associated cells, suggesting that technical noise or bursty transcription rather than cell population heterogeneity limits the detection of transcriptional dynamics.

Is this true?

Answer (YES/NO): NO